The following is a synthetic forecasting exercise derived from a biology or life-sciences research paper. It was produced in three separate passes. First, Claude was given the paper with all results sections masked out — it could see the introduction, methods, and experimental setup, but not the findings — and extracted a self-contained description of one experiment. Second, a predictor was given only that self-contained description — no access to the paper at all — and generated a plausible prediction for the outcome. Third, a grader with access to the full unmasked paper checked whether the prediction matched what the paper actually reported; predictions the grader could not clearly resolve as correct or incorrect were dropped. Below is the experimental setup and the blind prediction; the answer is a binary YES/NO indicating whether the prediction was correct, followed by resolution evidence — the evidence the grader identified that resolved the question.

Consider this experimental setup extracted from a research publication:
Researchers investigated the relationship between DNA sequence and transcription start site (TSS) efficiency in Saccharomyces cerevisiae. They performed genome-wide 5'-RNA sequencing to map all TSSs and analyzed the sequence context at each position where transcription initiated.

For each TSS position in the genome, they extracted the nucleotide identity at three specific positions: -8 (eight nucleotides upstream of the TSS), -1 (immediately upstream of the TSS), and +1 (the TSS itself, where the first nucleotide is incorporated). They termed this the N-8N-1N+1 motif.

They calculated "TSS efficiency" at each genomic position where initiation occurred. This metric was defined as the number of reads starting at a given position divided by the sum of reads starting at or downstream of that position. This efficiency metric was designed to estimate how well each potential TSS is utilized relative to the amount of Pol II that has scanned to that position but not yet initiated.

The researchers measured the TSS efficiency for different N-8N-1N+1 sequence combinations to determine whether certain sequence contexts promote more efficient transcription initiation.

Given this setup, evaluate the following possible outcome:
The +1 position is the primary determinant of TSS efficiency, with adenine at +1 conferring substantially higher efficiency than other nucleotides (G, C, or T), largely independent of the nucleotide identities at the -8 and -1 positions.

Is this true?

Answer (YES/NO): NO